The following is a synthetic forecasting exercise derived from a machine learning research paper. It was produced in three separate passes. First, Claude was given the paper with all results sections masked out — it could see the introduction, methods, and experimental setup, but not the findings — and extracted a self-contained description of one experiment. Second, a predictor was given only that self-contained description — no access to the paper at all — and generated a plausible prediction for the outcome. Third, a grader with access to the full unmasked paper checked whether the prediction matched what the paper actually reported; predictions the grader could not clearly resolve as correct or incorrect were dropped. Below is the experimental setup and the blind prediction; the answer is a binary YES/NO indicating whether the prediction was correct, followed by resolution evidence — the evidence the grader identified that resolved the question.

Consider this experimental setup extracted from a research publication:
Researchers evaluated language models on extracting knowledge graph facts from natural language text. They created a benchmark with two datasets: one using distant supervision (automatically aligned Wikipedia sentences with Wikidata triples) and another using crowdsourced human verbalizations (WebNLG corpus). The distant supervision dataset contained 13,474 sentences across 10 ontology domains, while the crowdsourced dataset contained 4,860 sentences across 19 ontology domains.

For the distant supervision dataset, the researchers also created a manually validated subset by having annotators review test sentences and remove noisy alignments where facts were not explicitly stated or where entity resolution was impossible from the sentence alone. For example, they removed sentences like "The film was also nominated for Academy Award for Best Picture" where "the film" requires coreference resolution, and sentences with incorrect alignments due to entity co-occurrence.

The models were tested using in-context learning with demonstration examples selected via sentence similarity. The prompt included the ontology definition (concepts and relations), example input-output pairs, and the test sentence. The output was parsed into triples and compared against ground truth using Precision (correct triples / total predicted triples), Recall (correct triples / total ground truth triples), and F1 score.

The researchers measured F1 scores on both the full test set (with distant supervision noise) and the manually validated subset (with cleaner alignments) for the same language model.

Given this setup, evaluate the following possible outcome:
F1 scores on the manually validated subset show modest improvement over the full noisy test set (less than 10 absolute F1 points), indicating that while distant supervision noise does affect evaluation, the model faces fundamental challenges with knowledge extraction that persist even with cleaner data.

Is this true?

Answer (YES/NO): YES